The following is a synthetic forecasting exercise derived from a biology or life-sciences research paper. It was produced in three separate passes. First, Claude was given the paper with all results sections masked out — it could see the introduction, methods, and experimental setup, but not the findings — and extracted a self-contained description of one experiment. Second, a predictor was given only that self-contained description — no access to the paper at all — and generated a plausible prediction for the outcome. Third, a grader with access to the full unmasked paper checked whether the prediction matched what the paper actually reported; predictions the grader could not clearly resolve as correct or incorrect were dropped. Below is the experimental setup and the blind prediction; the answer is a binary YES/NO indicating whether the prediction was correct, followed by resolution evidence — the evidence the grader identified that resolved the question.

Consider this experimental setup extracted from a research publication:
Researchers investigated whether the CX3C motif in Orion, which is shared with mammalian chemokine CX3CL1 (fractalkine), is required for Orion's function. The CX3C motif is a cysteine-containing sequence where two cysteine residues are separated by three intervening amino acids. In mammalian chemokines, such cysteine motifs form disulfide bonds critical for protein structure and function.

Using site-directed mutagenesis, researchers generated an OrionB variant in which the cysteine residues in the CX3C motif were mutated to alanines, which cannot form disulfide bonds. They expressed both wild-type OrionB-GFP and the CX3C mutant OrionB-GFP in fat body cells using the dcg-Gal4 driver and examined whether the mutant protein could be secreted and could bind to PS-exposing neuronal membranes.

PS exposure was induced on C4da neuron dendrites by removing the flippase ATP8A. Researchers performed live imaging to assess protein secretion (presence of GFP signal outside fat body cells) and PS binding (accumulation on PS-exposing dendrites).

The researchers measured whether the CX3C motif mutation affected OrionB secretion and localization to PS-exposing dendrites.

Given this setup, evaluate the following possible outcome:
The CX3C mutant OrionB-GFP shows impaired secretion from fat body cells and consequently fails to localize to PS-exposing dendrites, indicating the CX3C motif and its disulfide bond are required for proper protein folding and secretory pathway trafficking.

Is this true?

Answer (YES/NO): NO